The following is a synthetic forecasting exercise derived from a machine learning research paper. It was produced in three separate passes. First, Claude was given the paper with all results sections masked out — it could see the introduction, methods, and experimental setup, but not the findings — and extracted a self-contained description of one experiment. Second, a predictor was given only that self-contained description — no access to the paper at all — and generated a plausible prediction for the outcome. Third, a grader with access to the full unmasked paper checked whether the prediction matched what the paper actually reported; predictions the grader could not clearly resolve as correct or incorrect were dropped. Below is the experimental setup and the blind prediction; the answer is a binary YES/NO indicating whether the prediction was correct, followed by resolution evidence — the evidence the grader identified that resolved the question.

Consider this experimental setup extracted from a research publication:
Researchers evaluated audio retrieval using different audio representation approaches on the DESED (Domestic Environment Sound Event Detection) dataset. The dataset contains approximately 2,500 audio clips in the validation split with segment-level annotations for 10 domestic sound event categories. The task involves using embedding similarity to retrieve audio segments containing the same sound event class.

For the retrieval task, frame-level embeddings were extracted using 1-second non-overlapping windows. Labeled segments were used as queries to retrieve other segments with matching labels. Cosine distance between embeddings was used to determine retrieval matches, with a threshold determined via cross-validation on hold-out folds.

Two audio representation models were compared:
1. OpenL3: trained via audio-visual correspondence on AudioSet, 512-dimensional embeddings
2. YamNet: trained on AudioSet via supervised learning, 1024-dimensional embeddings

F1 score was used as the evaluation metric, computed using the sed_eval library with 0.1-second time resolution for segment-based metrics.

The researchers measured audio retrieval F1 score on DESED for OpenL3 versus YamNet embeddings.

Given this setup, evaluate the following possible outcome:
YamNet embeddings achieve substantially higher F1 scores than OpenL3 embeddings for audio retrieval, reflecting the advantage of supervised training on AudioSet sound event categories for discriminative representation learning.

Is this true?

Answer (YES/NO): YES